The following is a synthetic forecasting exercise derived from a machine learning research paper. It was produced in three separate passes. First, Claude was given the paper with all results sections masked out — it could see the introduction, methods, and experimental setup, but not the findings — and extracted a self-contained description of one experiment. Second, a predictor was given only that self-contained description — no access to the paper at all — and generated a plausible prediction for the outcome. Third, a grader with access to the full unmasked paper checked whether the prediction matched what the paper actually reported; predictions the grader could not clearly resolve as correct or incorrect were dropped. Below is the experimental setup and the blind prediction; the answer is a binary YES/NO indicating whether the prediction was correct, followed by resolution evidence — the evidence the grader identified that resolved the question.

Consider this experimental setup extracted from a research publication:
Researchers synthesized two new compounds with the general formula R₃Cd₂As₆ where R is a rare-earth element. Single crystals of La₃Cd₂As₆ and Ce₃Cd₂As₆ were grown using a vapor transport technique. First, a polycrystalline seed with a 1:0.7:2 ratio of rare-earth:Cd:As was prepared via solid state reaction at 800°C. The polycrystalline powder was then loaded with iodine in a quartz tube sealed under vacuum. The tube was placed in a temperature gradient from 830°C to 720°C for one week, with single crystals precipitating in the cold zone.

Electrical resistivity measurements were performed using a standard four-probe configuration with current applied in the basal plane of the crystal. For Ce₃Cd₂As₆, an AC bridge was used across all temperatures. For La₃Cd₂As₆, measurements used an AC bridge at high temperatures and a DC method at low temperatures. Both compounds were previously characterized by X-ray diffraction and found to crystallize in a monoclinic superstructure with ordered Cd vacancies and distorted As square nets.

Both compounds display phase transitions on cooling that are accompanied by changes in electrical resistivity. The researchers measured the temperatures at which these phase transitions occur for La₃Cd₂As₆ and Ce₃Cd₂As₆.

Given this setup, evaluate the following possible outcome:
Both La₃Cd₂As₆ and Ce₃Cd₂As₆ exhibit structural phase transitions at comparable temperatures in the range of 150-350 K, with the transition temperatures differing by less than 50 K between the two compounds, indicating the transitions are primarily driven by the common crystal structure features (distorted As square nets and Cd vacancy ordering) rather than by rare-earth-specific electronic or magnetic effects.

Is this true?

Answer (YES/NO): NO